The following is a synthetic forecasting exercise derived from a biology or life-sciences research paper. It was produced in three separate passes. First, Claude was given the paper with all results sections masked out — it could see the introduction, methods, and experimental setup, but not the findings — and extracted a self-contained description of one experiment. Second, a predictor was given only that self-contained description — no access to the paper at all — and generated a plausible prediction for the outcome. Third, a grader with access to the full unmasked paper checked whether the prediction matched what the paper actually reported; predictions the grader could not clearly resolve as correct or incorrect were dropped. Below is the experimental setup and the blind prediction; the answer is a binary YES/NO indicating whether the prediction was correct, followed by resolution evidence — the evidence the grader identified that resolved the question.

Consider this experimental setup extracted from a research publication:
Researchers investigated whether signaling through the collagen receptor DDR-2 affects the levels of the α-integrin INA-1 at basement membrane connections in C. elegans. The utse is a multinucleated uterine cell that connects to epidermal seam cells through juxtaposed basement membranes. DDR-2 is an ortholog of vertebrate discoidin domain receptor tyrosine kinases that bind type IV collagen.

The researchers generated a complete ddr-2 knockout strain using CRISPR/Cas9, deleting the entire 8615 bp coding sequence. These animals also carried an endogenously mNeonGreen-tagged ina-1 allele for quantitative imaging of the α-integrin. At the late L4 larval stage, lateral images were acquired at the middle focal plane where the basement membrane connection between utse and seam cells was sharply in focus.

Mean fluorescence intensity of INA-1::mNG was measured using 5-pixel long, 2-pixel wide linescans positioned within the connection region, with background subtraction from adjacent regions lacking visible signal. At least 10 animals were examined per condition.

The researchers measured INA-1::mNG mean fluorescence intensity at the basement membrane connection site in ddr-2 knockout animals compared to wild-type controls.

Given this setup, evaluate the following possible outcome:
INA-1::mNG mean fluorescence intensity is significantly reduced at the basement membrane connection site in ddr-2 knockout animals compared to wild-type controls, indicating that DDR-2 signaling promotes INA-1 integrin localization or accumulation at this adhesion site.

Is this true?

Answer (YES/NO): YES